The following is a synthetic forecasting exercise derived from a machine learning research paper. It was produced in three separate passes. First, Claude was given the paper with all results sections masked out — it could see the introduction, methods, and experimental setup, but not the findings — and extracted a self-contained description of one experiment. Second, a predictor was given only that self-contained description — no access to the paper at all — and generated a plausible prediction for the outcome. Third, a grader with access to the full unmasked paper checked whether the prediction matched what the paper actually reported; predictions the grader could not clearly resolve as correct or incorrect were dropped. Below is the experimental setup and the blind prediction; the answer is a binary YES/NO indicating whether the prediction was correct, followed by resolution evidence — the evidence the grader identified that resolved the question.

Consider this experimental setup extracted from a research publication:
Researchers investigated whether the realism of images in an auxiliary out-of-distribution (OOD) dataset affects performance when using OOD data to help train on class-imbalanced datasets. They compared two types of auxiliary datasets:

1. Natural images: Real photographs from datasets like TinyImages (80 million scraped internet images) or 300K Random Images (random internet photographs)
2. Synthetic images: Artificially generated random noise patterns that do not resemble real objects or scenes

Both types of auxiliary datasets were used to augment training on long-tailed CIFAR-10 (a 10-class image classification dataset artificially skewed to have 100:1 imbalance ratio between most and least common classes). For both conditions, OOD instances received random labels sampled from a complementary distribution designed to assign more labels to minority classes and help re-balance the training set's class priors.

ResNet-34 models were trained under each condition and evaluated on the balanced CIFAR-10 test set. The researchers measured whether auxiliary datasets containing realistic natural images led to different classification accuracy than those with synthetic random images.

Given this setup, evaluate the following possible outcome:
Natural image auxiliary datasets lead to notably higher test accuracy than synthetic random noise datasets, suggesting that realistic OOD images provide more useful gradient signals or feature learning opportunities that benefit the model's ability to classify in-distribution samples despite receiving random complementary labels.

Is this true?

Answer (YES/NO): YES